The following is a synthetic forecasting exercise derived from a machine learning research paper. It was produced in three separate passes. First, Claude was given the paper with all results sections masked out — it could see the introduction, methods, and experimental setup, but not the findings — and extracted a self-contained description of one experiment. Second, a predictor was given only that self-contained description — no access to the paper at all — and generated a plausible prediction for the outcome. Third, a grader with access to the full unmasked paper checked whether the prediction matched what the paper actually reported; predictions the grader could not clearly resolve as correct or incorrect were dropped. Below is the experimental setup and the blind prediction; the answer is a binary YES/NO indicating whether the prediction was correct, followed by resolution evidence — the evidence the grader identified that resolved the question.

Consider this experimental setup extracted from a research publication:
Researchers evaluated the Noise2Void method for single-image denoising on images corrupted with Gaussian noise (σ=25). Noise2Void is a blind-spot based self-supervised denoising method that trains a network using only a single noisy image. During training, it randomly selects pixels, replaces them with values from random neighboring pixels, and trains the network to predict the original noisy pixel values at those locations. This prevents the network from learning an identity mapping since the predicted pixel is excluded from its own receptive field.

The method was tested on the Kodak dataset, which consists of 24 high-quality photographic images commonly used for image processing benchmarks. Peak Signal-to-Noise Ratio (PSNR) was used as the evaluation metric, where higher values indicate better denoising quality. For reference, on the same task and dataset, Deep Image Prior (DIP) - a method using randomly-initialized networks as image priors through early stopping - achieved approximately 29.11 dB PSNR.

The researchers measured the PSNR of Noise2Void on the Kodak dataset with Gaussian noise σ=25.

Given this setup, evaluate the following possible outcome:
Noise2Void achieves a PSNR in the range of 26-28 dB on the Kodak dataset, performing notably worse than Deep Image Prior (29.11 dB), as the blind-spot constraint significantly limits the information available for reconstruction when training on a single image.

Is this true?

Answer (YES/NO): NO